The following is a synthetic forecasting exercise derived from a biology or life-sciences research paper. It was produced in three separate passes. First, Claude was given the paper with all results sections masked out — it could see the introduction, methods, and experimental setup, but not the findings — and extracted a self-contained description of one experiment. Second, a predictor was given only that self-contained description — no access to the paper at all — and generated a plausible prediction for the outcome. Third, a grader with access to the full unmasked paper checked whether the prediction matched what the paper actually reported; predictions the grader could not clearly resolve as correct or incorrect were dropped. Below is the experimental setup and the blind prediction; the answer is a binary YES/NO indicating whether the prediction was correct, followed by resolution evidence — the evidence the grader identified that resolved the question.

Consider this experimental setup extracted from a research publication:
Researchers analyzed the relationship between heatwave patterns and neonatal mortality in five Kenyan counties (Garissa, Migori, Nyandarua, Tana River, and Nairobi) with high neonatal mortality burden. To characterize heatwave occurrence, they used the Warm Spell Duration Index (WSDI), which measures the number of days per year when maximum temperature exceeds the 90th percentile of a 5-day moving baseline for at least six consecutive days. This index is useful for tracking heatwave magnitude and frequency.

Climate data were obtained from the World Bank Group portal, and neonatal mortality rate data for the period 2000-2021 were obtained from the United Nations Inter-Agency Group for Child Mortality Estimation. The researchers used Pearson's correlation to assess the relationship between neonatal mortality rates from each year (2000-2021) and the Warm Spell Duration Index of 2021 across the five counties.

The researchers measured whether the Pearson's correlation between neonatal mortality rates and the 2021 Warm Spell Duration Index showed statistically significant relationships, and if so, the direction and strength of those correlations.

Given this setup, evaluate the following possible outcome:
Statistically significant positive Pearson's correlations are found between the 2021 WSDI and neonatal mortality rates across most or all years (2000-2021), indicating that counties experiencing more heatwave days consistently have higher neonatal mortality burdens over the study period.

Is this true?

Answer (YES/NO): NO